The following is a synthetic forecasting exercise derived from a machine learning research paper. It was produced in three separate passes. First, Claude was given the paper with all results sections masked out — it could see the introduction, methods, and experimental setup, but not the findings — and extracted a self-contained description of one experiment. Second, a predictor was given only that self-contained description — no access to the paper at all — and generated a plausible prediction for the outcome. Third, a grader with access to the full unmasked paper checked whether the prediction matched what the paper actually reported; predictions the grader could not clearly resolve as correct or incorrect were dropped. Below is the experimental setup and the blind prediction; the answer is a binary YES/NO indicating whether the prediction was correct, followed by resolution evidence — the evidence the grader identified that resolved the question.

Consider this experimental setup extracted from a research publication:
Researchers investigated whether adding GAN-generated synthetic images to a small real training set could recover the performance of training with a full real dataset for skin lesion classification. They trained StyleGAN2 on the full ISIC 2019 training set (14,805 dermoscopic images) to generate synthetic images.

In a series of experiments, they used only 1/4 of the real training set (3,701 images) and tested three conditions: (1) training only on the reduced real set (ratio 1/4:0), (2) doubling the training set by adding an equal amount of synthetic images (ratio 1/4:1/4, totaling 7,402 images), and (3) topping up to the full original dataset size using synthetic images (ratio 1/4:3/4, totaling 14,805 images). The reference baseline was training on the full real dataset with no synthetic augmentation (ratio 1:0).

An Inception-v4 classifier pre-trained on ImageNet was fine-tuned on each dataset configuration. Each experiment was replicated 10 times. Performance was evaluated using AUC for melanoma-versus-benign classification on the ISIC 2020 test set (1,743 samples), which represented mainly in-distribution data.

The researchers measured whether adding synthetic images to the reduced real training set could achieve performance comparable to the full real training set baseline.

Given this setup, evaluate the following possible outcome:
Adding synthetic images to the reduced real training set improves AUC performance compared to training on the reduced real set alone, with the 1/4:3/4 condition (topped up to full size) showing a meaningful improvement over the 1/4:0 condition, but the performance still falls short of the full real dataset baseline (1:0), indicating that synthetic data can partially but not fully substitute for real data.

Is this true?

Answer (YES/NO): NO